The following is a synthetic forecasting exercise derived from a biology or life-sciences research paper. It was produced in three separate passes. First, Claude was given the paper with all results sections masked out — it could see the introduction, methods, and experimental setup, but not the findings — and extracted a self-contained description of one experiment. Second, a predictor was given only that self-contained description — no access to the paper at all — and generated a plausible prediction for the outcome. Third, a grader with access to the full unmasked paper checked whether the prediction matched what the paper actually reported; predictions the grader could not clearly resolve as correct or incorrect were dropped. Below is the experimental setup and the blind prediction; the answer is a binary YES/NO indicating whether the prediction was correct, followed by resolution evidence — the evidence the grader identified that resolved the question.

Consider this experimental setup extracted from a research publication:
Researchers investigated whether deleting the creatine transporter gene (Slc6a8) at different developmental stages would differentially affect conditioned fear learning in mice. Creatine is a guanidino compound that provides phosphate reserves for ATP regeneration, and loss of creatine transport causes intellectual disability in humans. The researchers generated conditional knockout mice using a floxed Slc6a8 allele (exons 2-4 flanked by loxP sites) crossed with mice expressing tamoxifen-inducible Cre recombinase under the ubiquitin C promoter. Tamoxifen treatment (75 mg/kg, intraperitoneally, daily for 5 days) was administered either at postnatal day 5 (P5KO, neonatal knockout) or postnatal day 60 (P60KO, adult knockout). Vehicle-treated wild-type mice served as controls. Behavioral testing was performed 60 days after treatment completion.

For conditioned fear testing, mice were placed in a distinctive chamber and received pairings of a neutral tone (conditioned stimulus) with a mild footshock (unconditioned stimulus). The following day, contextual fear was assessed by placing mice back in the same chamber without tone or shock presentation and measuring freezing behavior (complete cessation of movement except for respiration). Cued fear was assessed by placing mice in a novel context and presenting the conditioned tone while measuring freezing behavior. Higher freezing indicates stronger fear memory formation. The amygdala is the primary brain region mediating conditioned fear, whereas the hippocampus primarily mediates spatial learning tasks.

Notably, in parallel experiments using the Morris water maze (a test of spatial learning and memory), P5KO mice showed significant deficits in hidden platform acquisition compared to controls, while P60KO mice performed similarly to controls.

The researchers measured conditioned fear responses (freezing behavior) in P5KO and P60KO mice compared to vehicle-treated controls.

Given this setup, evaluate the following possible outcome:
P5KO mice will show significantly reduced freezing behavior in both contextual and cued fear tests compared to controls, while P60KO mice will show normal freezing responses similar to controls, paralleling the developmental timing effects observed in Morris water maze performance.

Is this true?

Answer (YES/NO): NO